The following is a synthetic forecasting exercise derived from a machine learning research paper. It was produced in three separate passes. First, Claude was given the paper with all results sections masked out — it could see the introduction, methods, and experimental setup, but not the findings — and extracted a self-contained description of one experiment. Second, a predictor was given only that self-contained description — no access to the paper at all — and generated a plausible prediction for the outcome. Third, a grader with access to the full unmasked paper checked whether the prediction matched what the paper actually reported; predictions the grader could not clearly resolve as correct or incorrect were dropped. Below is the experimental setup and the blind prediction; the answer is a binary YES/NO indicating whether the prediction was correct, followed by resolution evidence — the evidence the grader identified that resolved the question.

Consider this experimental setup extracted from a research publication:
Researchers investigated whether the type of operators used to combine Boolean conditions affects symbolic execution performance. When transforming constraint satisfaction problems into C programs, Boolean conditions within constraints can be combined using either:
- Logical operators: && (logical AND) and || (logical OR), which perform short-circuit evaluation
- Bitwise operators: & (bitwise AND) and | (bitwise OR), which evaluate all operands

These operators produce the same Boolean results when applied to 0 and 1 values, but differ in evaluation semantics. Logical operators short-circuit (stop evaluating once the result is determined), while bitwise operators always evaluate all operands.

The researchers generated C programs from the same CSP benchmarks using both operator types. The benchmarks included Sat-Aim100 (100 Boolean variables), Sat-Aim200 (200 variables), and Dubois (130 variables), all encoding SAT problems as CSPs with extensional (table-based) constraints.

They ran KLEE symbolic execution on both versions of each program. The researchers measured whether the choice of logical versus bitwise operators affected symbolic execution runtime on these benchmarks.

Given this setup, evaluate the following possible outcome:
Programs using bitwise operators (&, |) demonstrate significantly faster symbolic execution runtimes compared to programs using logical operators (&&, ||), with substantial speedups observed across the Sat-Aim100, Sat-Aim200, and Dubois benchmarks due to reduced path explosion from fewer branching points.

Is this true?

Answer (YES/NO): YES